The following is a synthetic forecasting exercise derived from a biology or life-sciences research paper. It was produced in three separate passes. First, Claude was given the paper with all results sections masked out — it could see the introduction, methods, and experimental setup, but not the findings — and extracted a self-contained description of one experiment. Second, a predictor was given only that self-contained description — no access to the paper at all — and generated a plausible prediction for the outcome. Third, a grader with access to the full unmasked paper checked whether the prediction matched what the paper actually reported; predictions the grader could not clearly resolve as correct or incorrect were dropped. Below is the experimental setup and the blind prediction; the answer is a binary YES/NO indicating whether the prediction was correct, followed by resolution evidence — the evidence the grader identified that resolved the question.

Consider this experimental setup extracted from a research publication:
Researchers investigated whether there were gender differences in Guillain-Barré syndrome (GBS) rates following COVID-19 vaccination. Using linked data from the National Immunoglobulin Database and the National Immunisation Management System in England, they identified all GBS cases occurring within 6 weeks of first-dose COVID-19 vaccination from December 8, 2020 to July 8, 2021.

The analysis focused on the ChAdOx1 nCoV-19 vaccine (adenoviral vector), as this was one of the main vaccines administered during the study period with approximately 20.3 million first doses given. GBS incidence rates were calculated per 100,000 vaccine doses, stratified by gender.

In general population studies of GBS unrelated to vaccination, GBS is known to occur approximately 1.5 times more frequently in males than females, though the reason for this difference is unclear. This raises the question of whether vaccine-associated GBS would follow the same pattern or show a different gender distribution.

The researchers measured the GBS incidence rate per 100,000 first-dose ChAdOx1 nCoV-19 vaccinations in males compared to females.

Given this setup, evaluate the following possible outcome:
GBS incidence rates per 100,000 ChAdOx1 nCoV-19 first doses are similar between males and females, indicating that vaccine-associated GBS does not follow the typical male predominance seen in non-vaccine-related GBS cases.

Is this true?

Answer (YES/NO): NO